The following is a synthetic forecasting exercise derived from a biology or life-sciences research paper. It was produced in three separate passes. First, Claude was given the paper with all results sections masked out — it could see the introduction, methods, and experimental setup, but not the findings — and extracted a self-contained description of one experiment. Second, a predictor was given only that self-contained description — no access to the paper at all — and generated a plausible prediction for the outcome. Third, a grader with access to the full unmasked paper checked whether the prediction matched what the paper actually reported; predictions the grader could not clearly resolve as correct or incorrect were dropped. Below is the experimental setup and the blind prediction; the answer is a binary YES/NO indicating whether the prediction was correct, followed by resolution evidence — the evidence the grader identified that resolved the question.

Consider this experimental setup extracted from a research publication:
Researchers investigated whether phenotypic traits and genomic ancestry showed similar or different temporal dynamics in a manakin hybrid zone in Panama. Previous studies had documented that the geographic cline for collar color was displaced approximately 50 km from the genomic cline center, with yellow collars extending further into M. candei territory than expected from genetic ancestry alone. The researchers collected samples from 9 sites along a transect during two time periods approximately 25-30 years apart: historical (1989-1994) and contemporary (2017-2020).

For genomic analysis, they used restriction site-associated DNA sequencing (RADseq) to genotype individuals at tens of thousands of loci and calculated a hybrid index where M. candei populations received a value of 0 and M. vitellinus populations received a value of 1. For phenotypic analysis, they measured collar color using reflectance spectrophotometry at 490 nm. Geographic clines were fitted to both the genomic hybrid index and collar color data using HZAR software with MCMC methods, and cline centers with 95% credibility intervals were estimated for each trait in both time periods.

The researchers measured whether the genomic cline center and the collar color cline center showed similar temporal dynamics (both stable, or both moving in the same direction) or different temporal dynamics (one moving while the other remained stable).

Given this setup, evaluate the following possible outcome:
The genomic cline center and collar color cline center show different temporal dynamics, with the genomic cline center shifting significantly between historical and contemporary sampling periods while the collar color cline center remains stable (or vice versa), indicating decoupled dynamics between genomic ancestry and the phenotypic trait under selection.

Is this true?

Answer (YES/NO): NO